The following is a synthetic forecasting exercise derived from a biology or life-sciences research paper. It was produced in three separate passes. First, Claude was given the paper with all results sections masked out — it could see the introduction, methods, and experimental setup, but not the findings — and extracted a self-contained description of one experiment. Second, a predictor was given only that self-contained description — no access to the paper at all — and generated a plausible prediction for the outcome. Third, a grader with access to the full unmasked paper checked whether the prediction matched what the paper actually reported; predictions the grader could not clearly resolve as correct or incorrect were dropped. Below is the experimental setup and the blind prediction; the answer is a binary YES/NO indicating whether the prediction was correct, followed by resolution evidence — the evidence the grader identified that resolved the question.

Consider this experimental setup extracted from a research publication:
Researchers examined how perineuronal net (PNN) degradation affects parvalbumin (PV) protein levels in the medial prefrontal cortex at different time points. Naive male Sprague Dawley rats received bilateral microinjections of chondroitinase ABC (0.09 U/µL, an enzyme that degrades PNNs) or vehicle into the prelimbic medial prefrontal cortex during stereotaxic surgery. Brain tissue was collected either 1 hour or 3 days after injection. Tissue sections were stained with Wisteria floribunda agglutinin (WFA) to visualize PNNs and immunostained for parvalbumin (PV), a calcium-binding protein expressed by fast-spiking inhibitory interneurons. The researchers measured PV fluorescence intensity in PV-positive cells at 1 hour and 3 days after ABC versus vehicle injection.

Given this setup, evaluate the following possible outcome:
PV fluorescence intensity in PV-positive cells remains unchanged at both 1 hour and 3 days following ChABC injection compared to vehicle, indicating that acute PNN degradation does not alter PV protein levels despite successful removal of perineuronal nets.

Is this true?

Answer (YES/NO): NO